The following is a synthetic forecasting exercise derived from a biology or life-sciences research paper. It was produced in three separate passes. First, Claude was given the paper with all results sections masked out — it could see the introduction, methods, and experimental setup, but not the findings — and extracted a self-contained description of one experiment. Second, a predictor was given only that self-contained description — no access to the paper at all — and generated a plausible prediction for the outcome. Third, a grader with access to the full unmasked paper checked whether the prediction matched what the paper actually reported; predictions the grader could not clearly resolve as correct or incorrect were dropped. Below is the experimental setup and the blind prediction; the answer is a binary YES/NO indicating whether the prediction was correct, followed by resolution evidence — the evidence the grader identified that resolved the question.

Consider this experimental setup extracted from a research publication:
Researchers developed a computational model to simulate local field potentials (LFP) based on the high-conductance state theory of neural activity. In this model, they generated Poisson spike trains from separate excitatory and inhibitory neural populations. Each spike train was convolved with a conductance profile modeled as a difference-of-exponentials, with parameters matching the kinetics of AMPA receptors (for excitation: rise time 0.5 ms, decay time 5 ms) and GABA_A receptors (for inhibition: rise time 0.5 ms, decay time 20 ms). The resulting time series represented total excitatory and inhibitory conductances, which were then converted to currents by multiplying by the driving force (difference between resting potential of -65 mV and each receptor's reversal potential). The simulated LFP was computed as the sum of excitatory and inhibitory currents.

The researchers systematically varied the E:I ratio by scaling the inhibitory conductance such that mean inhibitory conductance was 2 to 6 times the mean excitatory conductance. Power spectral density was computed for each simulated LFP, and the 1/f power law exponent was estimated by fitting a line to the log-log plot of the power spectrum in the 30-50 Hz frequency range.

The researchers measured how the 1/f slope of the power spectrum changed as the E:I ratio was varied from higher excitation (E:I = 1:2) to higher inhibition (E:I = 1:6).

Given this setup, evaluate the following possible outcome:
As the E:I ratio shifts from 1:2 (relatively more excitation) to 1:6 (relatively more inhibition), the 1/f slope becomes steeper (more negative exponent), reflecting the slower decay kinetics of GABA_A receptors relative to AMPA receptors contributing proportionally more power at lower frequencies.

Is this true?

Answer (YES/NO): YES